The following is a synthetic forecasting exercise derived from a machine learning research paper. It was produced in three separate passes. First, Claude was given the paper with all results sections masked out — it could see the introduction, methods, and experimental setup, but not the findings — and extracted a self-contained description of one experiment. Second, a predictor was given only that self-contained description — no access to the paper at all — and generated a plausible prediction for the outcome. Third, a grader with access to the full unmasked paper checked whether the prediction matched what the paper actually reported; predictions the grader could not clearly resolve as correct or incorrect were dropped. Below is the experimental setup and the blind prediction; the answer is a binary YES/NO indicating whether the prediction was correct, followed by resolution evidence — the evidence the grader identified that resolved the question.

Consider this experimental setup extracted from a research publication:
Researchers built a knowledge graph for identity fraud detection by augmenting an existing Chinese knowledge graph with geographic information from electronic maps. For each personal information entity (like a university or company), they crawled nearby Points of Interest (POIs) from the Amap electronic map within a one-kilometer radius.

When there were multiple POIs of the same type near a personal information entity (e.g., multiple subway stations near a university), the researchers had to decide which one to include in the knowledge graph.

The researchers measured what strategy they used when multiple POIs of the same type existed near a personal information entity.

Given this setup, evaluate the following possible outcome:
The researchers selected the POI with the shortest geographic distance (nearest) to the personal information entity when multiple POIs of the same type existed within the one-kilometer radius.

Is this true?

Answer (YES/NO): YES